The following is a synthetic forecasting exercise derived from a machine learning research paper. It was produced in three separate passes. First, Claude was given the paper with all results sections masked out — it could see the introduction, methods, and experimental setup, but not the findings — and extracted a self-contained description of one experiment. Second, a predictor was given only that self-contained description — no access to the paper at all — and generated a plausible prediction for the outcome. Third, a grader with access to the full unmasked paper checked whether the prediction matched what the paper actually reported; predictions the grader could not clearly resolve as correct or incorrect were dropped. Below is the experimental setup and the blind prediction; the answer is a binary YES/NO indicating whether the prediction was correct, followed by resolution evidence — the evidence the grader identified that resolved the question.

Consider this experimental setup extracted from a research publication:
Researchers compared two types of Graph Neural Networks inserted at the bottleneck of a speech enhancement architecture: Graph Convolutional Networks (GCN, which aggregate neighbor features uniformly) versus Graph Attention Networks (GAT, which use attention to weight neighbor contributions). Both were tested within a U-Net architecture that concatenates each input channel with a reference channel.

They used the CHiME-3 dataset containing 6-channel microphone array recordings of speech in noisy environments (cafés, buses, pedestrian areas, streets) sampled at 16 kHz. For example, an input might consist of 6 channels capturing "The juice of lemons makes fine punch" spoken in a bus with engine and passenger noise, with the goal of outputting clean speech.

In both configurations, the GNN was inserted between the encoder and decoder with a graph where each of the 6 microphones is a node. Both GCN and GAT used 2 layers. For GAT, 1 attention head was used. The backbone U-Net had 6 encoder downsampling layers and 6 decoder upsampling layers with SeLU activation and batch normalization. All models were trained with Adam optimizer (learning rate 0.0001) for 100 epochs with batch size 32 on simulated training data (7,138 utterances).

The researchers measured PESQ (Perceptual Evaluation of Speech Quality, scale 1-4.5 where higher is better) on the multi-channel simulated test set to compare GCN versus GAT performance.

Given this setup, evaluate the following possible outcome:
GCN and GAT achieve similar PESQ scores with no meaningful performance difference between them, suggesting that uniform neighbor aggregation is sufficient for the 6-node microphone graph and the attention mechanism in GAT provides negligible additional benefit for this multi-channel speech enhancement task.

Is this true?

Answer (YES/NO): YES